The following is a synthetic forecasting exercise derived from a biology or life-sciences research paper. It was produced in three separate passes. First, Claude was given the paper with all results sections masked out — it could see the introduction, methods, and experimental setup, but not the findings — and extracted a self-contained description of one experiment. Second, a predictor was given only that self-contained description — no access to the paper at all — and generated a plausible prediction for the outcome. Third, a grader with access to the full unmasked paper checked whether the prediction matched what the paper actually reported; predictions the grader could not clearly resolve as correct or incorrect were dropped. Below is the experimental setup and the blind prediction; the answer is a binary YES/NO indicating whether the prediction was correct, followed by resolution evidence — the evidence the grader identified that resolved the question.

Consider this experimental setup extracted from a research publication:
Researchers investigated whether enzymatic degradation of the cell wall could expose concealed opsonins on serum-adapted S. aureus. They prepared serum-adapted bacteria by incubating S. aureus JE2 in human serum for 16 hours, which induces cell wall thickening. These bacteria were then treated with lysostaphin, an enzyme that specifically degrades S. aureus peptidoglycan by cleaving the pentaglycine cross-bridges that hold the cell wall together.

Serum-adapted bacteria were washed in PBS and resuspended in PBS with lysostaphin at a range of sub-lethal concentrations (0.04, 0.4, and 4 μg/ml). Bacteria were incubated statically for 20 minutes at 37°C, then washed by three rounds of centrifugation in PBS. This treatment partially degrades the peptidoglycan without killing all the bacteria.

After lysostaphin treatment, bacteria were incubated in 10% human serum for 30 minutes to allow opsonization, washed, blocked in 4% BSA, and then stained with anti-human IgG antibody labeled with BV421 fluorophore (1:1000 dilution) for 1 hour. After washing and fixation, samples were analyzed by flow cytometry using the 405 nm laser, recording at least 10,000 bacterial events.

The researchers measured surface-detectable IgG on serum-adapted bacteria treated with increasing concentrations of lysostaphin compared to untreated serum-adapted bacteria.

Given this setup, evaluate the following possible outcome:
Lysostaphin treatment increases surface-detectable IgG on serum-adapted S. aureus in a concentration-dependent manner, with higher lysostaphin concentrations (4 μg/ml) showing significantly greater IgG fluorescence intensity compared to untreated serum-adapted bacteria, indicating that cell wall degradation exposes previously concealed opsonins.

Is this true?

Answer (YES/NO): YES